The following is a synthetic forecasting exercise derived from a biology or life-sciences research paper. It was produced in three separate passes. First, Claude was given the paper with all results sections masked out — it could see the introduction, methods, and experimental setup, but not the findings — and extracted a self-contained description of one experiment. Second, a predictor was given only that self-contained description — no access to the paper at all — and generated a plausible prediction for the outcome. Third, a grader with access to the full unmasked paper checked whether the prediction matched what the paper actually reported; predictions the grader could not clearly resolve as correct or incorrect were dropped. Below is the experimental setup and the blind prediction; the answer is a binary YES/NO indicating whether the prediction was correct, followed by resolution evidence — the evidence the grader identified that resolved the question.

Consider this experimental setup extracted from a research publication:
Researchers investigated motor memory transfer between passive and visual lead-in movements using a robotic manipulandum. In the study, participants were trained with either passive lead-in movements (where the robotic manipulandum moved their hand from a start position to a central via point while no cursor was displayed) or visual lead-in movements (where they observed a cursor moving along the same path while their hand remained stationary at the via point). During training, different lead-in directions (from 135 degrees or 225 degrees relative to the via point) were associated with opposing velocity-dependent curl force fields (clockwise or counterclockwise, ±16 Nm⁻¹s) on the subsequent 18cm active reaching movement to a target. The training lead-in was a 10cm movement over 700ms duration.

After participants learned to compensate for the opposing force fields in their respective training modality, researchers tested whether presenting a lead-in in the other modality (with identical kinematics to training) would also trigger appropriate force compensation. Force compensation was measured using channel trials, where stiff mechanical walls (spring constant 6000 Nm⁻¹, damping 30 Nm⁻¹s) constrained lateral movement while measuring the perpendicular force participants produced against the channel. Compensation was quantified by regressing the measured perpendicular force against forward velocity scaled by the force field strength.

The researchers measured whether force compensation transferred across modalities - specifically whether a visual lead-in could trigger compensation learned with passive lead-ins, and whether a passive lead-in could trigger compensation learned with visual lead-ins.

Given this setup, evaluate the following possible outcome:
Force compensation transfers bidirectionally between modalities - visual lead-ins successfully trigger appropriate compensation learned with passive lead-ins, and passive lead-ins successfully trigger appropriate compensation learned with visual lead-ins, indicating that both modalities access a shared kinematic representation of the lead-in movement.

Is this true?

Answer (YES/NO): NO